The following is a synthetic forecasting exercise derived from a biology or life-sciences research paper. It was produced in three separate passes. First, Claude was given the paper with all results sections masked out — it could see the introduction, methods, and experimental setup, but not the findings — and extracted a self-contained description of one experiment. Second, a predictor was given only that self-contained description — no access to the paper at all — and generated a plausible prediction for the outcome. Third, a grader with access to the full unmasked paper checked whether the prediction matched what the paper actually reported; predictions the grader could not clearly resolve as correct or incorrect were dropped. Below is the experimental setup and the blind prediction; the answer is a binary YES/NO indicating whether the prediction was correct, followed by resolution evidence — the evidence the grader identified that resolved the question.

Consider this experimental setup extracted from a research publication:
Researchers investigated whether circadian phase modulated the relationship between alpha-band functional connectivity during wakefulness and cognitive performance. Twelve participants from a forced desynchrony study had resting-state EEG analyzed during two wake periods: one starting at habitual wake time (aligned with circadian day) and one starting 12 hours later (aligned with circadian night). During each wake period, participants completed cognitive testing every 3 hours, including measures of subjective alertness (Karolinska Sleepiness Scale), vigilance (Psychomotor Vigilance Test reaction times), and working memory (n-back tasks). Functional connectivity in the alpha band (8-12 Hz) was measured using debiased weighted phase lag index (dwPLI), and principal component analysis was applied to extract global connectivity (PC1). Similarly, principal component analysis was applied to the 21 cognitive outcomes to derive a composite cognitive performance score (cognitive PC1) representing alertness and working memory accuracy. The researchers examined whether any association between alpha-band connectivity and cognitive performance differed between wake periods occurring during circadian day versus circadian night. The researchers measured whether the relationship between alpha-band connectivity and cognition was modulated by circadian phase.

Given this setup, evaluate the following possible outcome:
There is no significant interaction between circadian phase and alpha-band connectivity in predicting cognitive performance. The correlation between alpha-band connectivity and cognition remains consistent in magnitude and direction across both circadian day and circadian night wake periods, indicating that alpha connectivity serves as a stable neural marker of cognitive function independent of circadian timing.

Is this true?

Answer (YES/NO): NO